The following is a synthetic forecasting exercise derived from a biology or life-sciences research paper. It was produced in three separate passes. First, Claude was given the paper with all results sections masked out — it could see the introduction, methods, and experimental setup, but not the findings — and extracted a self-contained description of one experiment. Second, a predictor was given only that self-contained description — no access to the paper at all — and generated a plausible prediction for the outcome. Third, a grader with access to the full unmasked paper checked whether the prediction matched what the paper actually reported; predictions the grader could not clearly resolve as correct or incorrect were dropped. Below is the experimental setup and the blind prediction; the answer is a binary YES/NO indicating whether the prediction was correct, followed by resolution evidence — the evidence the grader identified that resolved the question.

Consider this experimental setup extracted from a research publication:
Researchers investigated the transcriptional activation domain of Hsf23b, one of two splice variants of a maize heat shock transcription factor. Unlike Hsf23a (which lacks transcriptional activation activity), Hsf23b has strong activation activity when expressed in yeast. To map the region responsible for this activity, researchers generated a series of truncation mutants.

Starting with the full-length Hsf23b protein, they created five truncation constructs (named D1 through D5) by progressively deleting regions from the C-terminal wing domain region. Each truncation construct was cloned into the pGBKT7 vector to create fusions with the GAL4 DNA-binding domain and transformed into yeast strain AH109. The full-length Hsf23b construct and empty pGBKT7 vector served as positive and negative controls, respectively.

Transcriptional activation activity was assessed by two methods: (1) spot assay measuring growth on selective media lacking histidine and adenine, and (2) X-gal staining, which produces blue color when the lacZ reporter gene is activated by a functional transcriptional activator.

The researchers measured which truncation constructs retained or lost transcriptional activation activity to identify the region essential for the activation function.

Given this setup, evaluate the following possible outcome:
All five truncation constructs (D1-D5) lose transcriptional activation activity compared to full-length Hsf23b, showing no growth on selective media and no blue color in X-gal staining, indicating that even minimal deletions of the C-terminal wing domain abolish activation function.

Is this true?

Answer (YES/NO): NO